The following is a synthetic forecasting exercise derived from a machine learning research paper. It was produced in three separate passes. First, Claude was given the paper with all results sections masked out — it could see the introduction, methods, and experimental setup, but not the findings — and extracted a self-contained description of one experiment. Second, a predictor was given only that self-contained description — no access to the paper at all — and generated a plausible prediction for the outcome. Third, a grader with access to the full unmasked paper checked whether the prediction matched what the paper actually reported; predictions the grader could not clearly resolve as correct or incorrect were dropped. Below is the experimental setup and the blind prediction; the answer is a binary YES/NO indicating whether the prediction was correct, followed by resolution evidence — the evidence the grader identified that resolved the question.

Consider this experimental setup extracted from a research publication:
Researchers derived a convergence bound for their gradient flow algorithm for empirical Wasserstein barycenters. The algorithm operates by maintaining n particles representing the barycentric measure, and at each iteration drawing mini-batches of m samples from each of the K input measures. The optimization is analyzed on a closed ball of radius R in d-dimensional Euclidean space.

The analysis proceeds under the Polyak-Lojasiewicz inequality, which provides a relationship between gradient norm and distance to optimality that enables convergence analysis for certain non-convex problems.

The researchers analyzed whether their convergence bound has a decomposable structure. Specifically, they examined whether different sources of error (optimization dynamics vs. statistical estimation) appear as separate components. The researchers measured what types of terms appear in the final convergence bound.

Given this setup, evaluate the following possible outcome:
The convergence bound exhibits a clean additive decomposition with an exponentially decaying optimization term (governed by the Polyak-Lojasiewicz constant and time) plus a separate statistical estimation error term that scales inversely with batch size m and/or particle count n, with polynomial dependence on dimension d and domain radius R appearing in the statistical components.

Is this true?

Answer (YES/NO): YES